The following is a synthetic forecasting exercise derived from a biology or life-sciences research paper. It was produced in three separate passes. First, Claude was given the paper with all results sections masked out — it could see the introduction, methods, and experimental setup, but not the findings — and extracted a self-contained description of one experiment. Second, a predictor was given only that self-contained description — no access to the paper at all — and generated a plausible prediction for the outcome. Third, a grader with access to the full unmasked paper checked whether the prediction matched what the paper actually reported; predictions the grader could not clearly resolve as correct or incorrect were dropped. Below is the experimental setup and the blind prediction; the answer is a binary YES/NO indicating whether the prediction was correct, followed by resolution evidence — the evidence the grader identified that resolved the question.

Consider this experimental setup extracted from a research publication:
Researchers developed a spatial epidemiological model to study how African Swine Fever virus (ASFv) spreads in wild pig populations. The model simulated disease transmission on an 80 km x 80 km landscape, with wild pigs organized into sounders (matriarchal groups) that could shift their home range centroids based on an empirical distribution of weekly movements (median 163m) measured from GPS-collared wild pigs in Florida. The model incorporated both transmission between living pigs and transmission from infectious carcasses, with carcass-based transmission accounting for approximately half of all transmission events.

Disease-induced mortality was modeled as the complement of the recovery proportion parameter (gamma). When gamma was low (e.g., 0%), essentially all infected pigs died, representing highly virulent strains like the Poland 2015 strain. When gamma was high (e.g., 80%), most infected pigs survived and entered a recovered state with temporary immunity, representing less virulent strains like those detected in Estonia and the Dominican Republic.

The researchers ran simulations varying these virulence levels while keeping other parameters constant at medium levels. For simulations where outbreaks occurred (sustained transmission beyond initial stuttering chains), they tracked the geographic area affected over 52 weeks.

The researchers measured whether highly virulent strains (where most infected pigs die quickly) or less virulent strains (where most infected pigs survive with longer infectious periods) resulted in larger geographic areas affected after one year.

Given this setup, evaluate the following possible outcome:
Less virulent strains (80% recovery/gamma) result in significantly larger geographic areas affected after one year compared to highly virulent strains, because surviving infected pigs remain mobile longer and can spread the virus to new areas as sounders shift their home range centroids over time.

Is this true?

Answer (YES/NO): YES